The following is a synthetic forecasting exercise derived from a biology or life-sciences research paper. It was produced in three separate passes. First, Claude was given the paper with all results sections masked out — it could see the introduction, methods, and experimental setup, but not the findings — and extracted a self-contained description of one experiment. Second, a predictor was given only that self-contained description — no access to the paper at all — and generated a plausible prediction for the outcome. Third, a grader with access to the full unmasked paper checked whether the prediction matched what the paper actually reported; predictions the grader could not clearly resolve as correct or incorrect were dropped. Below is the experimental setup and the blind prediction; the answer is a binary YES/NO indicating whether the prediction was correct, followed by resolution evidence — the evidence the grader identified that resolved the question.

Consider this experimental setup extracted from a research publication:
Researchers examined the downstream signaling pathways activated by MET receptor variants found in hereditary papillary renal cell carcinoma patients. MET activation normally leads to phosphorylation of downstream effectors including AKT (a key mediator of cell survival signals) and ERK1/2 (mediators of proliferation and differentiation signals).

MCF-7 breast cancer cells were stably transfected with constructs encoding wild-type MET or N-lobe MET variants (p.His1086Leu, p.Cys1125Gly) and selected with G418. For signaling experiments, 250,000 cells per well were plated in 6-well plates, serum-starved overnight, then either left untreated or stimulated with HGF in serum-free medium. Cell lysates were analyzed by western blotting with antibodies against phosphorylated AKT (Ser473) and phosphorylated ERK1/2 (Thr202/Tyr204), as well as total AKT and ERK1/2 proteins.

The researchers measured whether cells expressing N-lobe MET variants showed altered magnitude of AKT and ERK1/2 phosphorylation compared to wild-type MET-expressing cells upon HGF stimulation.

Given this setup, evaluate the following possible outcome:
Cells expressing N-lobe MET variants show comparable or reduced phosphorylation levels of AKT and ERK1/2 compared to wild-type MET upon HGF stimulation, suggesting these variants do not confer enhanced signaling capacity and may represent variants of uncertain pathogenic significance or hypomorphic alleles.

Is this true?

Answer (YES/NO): NO